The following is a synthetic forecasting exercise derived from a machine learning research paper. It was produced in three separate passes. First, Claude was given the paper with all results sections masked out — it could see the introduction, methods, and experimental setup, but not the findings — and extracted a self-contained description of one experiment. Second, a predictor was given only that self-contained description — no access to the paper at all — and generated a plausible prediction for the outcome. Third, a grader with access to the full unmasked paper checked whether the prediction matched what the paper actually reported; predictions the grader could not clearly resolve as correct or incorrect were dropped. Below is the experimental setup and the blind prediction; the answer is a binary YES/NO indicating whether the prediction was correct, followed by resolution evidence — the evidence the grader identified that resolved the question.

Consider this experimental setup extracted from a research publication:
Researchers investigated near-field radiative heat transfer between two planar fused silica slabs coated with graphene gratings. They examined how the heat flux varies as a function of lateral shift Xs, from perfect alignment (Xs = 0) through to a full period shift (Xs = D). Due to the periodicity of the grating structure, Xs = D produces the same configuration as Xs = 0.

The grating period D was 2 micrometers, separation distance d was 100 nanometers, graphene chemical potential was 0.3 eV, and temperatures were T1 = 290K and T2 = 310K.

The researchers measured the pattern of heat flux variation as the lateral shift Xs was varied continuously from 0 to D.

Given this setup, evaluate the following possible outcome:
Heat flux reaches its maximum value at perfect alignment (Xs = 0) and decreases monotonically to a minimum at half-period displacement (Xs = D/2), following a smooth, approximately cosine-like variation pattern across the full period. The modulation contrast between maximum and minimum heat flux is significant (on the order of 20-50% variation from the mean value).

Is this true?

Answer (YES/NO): NO